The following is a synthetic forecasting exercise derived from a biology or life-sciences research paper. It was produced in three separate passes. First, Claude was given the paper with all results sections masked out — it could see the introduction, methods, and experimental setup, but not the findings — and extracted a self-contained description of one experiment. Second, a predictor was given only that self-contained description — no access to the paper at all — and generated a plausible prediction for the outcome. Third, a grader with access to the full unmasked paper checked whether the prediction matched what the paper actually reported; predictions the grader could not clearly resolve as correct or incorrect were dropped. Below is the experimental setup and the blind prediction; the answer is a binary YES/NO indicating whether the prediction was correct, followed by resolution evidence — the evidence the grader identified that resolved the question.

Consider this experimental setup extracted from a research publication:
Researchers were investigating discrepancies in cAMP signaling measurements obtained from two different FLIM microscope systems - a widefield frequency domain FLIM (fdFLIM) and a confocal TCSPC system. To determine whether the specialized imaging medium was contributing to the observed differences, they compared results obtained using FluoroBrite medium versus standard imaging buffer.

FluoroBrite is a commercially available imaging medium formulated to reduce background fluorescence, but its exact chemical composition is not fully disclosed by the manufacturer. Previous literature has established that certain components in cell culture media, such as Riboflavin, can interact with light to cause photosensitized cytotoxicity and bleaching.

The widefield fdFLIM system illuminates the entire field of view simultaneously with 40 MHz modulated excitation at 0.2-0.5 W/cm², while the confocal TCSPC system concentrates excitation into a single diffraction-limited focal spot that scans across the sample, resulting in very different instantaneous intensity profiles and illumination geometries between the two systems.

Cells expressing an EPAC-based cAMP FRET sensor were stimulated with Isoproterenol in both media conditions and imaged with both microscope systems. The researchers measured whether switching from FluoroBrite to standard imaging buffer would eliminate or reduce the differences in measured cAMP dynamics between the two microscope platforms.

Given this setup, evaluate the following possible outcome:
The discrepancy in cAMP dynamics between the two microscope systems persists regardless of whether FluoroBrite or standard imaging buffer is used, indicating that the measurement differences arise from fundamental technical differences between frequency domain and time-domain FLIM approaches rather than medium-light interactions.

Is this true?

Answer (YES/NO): NO